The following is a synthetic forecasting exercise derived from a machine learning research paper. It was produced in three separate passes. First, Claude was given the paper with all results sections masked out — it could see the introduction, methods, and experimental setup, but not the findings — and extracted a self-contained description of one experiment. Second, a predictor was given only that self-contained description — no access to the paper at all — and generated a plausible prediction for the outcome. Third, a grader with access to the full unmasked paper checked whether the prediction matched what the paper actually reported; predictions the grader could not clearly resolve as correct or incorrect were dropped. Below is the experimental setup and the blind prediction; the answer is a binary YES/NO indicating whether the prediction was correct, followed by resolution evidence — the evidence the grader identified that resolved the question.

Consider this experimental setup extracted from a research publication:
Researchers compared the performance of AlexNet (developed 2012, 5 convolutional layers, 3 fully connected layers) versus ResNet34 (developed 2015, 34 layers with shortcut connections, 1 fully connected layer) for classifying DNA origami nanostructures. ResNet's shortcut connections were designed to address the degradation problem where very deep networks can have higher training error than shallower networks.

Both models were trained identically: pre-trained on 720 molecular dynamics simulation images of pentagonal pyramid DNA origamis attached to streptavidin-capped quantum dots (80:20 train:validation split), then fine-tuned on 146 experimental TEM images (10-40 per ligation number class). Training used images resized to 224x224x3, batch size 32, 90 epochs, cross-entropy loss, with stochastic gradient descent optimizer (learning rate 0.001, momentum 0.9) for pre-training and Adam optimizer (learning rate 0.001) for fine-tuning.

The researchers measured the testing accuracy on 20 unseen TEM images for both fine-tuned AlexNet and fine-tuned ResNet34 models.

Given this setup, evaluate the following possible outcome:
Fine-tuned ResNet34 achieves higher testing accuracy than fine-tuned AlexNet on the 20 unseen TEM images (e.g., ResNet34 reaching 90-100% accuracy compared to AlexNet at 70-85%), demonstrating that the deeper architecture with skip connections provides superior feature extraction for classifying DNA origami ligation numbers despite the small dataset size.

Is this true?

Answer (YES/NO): NO